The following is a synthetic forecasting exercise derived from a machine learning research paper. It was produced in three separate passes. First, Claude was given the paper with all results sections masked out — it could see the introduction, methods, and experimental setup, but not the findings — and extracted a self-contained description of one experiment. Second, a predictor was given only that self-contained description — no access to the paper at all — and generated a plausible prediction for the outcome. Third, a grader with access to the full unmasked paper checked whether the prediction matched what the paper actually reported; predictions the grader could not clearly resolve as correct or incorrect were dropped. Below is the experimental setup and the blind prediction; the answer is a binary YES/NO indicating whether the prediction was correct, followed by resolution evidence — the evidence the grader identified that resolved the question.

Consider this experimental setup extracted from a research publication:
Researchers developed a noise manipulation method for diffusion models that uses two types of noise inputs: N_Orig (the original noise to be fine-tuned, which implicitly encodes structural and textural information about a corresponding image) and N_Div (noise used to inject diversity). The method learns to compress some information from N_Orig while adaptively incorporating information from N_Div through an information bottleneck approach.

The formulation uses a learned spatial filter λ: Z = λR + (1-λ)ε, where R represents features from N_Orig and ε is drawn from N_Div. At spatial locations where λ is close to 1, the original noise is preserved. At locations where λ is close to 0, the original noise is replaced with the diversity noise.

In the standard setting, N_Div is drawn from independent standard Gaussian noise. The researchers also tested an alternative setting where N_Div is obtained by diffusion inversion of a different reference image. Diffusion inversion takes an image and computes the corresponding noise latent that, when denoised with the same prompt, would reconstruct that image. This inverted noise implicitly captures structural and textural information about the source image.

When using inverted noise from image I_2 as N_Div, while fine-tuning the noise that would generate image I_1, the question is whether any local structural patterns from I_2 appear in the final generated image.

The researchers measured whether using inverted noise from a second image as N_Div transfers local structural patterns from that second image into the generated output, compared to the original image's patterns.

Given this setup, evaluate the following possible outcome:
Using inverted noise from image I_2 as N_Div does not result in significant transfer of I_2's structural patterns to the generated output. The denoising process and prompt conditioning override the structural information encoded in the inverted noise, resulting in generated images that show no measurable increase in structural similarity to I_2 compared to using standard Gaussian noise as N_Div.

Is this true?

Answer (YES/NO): NO